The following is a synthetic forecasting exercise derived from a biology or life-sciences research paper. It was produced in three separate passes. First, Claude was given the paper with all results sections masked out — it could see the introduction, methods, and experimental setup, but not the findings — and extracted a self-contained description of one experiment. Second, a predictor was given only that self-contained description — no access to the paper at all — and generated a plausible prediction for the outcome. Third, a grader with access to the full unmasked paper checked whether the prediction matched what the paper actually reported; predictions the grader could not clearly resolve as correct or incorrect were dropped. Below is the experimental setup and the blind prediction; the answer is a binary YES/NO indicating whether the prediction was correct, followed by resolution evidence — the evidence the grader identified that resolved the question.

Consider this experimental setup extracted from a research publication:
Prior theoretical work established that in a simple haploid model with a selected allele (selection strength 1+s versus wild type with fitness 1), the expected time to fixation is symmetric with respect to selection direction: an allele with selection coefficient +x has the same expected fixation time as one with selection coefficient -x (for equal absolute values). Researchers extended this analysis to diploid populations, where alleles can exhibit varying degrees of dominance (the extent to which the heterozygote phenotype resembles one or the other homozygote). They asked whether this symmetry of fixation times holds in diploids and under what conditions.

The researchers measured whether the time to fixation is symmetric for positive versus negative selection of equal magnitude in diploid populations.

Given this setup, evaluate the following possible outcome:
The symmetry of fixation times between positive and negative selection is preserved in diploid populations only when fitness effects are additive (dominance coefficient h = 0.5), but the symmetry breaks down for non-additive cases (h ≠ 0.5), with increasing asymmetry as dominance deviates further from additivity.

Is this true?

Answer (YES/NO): YES